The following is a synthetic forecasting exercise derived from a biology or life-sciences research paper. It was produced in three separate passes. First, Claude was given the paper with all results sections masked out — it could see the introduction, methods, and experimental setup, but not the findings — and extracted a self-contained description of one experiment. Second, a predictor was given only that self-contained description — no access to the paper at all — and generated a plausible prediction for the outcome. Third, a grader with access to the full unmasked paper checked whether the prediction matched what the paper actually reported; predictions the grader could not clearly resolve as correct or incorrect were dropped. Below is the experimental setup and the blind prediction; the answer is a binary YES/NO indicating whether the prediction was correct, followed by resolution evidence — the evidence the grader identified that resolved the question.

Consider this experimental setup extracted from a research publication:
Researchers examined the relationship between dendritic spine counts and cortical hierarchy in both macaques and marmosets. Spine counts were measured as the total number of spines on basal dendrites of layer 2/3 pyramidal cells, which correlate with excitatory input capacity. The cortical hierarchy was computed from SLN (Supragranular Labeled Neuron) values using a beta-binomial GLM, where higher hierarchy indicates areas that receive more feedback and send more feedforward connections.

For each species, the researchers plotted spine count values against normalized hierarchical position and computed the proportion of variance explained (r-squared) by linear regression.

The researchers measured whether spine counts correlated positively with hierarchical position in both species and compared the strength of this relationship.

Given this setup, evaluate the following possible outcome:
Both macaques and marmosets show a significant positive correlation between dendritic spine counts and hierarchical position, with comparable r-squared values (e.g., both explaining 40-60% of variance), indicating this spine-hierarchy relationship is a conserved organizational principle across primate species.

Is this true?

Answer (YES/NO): YES